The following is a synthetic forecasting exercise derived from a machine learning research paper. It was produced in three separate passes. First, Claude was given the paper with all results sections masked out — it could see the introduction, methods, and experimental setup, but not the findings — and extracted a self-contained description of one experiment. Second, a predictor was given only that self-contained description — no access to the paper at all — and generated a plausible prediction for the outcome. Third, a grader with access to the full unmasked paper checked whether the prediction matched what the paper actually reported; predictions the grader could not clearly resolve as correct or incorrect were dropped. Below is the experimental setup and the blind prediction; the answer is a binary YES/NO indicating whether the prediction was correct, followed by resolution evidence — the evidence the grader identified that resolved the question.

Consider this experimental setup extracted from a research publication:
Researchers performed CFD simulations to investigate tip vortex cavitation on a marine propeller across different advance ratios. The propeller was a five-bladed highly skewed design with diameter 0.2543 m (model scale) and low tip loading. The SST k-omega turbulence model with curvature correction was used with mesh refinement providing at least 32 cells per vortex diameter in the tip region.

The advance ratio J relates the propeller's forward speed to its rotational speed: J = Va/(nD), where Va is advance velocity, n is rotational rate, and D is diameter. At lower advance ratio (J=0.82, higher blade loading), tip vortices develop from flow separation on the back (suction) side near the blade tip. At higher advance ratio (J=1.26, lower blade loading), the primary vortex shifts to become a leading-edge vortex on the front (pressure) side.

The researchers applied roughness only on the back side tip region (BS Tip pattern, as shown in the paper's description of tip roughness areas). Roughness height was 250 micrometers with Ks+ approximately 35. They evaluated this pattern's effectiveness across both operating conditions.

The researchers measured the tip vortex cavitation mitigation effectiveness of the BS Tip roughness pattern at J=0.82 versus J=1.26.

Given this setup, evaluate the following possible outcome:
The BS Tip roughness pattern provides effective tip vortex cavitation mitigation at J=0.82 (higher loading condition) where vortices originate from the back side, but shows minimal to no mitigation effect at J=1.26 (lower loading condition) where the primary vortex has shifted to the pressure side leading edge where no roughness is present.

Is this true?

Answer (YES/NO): YES